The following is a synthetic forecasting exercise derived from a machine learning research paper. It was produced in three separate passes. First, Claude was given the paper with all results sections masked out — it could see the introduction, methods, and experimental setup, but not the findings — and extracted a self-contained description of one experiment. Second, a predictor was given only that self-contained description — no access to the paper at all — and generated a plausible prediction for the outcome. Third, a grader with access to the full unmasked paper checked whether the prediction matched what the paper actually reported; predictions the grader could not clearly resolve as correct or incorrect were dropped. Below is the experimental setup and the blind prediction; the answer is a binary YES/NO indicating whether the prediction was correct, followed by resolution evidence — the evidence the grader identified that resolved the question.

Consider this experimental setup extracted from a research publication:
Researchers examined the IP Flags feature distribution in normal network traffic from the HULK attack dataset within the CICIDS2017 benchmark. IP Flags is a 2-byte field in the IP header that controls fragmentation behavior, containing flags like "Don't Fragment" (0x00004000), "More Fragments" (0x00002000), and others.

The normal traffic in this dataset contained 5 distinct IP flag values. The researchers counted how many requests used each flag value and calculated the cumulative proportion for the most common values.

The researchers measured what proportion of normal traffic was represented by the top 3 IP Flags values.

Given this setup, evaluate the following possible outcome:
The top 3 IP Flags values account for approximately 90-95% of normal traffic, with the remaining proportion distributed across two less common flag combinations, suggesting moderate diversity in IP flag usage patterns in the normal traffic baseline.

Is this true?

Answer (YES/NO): NO